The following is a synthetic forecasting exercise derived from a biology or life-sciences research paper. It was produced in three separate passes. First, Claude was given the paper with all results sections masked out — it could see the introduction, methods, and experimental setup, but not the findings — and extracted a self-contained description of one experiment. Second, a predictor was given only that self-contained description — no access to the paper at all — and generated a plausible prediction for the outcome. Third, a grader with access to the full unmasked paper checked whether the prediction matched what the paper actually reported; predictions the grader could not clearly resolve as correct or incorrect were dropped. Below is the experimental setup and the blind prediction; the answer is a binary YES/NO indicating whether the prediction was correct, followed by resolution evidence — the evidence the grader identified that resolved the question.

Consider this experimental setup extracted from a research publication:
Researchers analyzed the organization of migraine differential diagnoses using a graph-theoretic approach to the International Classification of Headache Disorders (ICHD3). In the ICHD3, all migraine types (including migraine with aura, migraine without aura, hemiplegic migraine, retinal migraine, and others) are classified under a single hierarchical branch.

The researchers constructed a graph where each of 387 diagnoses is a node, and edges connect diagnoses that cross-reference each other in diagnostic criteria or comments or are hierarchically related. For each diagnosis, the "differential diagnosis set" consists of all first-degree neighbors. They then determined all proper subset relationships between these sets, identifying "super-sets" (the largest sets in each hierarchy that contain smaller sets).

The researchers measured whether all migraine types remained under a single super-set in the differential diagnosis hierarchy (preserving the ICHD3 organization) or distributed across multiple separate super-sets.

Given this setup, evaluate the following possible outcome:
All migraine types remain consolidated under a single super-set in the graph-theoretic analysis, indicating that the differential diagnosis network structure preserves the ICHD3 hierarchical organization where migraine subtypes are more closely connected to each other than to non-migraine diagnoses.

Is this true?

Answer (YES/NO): NO